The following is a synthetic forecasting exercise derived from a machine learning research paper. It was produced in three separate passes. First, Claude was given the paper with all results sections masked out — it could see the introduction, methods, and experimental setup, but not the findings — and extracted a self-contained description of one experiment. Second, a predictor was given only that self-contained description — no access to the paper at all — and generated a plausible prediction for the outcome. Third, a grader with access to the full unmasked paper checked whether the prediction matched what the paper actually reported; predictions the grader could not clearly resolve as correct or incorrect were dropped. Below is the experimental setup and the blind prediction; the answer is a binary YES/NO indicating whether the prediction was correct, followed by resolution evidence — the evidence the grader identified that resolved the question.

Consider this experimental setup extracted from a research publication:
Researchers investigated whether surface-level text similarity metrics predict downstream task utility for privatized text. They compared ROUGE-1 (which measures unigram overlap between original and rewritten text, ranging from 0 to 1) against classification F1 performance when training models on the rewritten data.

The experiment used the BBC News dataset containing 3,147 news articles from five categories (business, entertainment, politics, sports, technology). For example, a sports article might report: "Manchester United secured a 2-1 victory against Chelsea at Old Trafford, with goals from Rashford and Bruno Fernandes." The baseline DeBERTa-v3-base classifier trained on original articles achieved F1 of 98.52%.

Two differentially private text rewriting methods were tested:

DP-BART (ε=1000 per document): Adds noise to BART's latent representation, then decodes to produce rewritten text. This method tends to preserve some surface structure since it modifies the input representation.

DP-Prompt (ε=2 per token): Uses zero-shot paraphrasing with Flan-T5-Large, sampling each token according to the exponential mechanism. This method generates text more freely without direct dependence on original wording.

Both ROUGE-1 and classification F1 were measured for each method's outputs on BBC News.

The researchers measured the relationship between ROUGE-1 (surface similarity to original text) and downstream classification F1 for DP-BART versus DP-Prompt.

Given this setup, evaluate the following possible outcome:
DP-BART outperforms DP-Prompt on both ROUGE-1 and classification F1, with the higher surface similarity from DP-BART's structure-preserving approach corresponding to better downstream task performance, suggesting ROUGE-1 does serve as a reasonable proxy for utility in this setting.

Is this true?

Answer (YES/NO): YES